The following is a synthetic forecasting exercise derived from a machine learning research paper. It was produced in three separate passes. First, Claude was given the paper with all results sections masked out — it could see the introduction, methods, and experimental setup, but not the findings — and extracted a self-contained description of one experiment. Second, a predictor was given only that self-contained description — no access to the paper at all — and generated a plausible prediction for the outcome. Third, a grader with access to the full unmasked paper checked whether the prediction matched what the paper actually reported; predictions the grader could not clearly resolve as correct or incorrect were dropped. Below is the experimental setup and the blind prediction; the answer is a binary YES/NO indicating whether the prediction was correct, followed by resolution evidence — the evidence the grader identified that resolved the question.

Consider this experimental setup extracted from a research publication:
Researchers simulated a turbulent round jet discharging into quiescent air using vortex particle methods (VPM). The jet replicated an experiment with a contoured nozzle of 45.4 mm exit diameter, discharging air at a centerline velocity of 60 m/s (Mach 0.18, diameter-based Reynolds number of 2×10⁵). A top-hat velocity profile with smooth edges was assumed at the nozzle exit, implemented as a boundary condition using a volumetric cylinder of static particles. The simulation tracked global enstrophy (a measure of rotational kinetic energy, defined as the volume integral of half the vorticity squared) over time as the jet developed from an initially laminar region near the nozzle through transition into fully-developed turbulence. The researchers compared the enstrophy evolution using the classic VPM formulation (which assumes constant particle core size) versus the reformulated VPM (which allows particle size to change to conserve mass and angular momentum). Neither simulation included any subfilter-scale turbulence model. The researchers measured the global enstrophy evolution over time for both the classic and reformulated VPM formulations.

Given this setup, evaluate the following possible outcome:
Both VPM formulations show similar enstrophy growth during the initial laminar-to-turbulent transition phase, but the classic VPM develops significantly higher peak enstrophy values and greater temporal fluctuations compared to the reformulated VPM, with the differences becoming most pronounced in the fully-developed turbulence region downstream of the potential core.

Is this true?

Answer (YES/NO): NO